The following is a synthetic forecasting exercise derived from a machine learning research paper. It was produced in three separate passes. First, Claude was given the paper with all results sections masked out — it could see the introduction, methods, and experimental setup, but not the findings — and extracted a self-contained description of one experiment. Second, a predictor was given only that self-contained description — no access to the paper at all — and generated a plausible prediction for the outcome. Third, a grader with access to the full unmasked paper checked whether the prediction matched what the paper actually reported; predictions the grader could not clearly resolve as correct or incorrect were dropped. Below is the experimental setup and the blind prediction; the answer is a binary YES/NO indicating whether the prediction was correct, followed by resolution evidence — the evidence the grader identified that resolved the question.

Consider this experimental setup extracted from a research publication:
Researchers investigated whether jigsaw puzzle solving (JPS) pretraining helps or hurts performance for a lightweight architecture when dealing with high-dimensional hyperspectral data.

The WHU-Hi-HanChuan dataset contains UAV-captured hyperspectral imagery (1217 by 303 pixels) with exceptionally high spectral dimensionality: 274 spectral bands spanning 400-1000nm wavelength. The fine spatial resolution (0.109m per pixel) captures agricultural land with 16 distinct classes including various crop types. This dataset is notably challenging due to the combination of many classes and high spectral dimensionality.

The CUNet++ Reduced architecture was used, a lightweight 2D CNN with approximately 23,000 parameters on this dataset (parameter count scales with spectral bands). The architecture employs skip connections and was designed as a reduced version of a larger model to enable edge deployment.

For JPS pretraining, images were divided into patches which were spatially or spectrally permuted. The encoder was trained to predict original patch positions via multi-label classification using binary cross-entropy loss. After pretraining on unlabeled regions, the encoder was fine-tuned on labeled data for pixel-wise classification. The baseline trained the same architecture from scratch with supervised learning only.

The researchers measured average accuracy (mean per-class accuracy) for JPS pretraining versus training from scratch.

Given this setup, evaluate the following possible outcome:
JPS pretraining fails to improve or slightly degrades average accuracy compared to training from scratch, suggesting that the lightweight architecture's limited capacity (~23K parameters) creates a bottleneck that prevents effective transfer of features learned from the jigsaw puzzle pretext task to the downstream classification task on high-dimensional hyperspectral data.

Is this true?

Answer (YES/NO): YES